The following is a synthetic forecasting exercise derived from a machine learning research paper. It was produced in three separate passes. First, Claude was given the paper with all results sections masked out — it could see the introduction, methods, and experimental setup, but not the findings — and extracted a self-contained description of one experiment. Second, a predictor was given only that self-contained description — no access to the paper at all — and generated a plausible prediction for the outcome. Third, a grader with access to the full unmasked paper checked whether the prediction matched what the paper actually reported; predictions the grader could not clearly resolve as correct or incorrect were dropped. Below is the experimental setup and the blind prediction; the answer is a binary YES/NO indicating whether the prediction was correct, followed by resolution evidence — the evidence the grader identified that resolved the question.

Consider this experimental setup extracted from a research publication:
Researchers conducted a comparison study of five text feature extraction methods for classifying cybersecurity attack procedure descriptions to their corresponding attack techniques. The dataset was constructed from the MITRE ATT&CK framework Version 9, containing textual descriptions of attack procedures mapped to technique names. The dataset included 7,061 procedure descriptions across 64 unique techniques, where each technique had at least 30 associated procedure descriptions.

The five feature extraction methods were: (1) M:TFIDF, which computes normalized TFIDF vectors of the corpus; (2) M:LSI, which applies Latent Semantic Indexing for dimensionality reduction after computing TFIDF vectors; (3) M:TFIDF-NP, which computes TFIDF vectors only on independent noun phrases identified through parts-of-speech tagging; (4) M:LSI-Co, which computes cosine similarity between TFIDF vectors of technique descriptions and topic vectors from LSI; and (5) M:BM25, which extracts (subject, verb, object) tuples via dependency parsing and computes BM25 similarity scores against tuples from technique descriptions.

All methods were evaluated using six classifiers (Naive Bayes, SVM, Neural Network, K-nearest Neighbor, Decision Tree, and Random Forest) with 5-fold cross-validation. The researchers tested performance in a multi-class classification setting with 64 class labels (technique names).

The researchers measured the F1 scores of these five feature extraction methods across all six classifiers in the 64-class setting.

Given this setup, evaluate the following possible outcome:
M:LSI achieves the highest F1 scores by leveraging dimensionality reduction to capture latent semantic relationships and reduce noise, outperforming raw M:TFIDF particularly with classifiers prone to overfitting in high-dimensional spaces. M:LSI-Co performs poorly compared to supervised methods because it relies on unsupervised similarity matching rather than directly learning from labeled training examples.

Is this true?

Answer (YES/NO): NO